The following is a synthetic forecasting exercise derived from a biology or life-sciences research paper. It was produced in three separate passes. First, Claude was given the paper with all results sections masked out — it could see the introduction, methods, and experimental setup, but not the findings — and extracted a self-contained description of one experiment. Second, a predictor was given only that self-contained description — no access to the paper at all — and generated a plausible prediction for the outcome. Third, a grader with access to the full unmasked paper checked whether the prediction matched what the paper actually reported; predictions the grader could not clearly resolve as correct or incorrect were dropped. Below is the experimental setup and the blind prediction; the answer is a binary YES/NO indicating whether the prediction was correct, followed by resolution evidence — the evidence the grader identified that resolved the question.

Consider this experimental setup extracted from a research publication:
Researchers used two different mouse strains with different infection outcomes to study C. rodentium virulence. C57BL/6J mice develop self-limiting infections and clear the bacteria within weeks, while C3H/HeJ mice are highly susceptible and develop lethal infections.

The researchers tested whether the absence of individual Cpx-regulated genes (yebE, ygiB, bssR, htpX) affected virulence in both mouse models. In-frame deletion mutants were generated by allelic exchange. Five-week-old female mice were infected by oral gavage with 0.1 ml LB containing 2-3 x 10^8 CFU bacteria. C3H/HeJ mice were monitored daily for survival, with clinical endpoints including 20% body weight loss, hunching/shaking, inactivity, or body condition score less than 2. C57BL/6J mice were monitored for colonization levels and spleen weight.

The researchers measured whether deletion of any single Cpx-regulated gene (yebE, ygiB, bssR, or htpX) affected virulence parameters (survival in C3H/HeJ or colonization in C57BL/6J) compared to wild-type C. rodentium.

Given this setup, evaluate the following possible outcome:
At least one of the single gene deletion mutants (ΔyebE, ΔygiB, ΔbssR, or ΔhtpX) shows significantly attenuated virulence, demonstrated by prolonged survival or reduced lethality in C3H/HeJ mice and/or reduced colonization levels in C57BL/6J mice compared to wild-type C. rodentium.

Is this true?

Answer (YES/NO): NO